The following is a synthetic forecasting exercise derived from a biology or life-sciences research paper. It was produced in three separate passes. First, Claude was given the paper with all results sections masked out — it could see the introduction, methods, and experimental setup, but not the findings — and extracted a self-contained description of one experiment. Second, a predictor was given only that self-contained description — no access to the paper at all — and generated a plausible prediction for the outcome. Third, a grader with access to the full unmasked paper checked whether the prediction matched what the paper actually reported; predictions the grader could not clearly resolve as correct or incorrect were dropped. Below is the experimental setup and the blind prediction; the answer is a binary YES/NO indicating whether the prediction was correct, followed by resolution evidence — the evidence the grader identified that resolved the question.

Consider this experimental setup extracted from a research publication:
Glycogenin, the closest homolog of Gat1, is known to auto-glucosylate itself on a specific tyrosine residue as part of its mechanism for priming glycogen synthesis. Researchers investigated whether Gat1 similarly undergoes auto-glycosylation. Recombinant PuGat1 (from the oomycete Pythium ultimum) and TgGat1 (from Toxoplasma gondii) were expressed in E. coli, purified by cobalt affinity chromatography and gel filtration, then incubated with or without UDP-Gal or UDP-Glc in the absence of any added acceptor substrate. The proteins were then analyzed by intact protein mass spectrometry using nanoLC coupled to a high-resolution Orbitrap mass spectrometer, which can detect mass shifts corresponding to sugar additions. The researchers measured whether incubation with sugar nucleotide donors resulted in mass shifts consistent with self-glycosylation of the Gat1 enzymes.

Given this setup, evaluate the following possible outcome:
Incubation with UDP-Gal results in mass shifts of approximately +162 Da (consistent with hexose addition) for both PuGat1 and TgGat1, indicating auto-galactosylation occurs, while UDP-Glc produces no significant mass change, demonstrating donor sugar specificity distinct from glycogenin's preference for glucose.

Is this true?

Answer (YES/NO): NO